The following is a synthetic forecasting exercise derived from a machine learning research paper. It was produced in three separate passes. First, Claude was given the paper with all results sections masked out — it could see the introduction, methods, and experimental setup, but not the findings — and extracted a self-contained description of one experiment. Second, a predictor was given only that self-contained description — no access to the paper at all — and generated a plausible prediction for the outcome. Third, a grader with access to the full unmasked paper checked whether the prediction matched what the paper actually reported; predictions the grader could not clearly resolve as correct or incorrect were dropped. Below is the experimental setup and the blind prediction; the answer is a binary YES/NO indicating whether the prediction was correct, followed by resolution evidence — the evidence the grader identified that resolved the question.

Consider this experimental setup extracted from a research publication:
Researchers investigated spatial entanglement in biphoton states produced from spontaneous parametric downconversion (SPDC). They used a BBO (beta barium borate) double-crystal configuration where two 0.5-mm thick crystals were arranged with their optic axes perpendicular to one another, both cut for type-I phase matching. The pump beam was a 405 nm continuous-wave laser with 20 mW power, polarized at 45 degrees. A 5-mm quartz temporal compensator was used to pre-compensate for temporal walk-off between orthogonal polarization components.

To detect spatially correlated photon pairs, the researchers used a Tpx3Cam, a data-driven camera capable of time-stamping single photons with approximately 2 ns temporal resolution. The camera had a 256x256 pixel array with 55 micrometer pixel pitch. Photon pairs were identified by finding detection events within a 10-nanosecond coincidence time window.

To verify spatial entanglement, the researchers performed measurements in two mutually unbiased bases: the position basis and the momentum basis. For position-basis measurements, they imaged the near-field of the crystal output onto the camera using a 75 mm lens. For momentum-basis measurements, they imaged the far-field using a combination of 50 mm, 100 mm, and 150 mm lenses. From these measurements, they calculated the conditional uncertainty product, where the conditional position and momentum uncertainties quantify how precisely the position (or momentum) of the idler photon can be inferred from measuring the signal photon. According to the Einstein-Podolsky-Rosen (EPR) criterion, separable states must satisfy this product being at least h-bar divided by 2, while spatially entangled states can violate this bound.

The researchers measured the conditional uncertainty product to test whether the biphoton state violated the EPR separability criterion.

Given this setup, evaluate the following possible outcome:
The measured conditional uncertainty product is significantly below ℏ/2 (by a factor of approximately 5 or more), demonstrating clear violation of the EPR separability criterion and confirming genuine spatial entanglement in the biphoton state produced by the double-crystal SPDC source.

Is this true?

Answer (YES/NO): YES